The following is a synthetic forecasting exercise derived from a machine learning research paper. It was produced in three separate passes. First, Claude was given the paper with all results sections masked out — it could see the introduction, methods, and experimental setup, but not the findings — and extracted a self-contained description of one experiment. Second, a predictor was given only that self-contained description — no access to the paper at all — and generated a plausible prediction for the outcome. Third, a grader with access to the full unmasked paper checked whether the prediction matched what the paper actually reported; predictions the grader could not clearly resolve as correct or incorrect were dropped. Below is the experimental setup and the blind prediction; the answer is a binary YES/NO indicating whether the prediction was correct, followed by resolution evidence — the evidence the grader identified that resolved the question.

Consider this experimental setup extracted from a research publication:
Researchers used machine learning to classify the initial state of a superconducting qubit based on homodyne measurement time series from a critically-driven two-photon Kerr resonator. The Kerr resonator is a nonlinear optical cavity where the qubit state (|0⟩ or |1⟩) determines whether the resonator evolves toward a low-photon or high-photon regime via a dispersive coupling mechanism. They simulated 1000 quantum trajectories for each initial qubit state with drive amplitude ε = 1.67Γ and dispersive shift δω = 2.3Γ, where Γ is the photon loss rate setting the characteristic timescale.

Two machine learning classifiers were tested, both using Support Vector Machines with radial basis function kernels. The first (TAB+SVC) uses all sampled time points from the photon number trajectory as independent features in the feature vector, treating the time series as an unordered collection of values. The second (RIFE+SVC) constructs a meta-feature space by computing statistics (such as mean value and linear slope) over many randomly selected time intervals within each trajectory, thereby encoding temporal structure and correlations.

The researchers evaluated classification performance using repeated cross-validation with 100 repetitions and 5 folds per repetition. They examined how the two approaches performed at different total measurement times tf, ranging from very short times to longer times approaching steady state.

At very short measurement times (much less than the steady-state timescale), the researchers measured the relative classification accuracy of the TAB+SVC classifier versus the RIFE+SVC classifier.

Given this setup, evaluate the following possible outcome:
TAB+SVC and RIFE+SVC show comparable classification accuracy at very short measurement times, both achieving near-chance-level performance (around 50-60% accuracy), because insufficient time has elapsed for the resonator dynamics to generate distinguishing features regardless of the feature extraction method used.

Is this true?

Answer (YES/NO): NO